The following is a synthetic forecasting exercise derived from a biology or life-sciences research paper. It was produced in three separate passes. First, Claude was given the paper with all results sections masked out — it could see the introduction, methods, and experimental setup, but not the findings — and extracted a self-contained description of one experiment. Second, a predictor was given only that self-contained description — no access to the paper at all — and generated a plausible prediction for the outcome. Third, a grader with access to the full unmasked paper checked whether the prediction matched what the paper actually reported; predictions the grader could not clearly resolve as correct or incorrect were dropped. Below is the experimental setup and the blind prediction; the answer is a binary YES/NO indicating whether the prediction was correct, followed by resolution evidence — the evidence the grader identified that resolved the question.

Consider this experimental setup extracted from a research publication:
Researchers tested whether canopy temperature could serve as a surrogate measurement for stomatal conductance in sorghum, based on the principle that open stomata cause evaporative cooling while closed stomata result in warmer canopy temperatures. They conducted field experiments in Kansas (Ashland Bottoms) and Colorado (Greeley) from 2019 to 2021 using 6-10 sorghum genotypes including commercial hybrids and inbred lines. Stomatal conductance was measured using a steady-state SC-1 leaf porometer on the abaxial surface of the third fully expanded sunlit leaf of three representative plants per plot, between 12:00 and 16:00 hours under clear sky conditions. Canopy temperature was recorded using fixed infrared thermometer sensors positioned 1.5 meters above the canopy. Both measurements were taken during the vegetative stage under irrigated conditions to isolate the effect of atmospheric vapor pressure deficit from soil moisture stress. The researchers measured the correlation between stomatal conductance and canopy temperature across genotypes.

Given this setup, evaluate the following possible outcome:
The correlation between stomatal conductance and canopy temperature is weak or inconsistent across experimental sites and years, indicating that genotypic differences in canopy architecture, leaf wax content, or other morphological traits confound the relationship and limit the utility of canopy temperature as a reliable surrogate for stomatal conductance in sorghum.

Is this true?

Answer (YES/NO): YES